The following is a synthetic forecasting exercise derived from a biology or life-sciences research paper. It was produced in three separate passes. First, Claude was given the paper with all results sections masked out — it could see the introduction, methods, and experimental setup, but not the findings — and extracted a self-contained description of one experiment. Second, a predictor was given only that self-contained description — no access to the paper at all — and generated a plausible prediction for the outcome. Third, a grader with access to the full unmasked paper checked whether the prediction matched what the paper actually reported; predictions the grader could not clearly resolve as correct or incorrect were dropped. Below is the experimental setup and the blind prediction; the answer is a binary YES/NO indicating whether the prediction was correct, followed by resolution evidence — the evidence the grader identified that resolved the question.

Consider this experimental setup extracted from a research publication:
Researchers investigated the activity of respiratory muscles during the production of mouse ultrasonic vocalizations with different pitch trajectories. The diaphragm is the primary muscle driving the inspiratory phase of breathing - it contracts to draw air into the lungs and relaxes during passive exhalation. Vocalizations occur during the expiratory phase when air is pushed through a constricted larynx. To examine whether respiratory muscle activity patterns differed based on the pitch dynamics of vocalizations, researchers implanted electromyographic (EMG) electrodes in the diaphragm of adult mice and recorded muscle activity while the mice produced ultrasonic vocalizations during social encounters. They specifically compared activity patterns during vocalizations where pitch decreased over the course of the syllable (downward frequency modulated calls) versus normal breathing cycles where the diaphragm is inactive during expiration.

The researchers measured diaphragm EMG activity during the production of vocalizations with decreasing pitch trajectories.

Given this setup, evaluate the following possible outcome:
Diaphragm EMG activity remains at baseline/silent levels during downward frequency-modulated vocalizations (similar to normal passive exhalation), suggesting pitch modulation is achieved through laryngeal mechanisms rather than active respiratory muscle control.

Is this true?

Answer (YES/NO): NO